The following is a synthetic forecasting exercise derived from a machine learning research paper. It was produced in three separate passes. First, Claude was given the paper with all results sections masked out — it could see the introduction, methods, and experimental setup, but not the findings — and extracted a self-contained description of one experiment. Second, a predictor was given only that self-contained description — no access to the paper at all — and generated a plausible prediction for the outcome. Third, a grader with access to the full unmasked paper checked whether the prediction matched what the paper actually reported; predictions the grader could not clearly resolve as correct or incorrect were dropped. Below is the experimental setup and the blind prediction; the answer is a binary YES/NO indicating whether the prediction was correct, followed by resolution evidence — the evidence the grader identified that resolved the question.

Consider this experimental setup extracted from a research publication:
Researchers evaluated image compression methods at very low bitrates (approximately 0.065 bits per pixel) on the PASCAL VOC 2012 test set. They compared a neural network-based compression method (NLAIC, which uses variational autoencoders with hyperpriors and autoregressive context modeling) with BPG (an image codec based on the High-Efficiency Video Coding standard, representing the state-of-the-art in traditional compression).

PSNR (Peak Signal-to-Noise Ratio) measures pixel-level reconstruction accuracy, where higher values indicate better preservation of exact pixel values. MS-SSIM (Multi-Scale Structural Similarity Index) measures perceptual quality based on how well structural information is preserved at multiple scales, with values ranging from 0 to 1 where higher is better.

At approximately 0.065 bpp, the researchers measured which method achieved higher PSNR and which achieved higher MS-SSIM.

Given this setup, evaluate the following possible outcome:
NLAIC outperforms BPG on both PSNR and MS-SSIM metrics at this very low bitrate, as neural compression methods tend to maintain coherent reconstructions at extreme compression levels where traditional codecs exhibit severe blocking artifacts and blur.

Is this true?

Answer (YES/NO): NO